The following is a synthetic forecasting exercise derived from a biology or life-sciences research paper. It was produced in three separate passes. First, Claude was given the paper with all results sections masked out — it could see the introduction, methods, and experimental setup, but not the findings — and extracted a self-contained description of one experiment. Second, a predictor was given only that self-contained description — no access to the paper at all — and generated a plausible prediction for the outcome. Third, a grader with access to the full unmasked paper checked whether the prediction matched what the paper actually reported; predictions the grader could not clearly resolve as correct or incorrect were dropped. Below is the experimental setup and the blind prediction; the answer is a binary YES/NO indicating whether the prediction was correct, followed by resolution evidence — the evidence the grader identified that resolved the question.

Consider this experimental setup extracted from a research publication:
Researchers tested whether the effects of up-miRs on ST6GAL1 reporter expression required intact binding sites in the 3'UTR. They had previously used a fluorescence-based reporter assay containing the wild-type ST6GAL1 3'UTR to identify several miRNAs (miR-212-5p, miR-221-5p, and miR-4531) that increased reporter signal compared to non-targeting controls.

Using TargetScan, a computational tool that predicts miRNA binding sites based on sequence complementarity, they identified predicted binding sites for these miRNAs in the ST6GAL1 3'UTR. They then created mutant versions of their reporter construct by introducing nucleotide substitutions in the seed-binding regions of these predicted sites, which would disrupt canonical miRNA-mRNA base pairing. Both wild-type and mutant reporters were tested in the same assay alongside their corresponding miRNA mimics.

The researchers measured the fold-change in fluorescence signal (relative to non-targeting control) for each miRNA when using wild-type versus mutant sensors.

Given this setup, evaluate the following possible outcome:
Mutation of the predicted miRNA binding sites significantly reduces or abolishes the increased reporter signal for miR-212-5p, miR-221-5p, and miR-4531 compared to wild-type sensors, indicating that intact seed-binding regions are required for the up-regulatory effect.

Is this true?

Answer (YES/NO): NO